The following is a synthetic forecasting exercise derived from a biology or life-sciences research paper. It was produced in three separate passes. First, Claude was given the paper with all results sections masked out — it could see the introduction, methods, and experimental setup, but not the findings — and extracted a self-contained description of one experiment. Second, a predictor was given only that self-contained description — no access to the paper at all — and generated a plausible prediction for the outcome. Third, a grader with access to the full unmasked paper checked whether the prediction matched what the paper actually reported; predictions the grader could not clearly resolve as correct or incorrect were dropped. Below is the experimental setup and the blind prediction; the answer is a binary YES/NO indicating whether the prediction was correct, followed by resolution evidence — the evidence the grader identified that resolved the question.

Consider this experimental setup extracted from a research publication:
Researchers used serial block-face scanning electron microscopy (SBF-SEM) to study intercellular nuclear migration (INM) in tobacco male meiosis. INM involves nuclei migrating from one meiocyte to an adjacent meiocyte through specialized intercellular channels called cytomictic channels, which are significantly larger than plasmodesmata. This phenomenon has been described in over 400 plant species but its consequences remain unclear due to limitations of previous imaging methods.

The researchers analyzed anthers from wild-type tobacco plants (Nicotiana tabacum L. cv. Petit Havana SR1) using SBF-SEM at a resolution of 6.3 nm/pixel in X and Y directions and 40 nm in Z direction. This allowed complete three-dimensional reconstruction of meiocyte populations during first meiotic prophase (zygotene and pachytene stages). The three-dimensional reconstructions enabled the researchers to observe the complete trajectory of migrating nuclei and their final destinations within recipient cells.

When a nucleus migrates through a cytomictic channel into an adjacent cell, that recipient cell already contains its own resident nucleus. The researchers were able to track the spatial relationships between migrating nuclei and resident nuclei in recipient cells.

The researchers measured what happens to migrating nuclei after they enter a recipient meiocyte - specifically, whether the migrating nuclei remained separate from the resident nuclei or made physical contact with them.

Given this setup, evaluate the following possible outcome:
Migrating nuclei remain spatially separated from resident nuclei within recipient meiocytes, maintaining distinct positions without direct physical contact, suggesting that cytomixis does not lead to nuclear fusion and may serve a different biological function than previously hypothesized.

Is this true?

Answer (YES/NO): NO